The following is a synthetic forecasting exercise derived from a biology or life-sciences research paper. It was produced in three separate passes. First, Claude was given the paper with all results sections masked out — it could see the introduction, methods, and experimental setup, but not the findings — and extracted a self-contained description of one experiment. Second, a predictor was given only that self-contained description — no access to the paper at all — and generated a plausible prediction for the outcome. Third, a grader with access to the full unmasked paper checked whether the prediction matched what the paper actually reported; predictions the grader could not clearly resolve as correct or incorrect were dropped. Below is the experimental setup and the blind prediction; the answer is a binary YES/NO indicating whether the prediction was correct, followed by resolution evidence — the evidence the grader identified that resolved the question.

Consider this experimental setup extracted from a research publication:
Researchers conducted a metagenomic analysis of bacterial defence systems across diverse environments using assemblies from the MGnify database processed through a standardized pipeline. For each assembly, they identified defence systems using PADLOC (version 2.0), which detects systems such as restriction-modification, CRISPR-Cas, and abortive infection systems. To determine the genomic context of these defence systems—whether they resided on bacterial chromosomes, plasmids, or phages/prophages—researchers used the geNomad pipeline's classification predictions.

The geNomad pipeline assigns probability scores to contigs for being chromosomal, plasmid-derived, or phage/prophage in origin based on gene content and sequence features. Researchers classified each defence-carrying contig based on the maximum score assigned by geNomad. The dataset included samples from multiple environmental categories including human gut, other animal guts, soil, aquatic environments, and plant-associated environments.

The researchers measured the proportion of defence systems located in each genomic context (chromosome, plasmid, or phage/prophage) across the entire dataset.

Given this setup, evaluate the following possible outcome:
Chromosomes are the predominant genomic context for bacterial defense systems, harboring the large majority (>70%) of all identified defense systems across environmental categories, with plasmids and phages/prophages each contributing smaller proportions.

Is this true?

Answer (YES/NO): NO